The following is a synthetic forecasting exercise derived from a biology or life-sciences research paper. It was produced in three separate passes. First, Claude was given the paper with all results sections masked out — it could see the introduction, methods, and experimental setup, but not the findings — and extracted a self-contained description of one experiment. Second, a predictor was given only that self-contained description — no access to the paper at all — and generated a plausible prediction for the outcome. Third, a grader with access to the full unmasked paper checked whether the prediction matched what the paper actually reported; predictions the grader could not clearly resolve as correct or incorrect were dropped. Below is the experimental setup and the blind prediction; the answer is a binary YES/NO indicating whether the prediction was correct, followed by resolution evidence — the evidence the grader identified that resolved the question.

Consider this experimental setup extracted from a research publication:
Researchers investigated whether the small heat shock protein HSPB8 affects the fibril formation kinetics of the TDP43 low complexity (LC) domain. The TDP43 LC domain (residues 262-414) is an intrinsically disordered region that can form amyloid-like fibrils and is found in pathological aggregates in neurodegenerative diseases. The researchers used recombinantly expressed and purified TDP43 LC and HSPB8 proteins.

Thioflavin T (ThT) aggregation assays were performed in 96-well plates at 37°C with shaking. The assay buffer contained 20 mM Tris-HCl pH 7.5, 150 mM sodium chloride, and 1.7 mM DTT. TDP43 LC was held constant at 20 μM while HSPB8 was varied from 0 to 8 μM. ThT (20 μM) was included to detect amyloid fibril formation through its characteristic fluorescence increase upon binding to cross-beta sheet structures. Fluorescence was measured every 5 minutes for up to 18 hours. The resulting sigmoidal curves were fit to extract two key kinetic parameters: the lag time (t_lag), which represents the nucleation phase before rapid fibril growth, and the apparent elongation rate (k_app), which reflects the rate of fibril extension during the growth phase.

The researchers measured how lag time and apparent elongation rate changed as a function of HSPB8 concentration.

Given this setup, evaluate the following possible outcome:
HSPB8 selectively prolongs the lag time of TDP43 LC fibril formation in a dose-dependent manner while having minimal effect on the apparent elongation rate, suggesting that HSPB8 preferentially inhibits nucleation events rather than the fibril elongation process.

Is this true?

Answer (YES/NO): YES